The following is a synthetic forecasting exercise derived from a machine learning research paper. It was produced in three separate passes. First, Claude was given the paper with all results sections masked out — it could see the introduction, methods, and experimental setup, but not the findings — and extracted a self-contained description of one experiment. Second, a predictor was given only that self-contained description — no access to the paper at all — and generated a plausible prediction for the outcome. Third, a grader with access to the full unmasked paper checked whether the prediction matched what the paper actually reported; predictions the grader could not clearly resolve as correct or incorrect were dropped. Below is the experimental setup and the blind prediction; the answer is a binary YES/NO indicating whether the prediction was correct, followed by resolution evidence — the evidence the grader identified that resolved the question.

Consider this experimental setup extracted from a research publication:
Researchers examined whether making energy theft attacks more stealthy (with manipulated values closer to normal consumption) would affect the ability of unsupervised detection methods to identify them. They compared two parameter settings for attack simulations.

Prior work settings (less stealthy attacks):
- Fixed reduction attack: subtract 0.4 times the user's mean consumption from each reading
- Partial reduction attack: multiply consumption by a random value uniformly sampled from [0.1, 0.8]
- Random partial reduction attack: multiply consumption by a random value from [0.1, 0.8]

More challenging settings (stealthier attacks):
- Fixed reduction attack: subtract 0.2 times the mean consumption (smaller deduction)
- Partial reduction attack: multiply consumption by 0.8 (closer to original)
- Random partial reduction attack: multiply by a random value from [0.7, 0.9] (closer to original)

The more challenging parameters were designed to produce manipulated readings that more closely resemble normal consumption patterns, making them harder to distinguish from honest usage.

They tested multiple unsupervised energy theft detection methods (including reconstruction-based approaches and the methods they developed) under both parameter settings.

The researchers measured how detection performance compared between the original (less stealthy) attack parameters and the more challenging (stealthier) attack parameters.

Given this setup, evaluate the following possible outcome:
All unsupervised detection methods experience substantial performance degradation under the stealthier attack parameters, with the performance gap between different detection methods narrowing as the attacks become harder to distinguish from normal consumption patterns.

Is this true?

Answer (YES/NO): NO